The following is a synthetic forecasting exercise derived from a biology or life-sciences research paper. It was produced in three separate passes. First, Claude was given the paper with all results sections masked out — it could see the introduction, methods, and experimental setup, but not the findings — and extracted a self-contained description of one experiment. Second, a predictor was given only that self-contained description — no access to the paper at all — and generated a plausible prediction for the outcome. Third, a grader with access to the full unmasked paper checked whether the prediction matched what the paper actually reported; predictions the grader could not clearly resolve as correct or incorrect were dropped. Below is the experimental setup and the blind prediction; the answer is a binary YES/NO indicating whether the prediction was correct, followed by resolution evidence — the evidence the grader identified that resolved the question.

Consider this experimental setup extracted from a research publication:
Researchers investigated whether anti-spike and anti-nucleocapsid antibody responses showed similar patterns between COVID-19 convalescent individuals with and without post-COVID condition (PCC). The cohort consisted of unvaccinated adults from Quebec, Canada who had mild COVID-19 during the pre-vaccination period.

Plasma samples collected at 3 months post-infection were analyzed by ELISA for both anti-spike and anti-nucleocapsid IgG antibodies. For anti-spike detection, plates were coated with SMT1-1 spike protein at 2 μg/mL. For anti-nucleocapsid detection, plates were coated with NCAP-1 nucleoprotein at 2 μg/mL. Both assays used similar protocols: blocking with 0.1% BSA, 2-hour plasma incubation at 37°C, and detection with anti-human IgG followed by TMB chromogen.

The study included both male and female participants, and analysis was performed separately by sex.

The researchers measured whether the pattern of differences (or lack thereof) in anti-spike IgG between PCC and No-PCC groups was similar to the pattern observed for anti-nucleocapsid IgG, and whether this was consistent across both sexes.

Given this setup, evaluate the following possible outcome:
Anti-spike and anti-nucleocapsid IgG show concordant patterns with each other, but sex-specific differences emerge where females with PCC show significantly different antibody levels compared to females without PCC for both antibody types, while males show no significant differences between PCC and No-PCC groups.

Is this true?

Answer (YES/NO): NO